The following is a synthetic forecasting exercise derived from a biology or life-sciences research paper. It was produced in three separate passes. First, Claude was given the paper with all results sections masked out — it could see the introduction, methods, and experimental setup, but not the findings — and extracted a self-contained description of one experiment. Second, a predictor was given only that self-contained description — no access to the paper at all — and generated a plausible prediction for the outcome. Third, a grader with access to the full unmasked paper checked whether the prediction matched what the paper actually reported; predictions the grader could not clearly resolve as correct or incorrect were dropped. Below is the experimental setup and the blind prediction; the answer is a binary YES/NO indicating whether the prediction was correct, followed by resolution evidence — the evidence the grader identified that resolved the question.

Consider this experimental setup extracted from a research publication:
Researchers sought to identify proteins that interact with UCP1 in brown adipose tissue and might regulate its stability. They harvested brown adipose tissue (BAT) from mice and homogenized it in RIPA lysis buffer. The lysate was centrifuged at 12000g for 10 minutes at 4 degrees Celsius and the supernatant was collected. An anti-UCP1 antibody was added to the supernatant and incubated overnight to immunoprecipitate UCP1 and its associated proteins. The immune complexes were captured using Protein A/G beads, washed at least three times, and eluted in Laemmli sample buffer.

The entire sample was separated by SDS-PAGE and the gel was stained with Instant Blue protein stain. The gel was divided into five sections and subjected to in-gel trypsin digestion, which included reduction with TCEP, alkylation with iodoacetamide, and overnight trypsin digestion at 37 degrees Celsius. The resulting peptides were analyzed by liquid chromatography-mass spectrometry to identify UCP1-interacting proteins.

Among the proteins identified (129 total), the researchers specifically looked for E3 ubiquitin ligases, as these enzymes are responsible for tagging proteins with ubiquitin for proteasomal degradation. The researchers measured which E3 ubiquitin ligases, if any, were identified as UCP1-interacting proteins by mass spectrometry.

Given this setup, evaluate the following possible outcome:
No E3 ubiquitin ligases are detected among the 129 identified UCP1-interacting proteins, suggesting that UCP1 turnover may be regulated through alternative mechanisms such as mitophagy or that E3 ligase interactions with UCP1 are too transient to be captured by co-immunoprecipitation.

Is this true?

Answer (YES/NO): NO